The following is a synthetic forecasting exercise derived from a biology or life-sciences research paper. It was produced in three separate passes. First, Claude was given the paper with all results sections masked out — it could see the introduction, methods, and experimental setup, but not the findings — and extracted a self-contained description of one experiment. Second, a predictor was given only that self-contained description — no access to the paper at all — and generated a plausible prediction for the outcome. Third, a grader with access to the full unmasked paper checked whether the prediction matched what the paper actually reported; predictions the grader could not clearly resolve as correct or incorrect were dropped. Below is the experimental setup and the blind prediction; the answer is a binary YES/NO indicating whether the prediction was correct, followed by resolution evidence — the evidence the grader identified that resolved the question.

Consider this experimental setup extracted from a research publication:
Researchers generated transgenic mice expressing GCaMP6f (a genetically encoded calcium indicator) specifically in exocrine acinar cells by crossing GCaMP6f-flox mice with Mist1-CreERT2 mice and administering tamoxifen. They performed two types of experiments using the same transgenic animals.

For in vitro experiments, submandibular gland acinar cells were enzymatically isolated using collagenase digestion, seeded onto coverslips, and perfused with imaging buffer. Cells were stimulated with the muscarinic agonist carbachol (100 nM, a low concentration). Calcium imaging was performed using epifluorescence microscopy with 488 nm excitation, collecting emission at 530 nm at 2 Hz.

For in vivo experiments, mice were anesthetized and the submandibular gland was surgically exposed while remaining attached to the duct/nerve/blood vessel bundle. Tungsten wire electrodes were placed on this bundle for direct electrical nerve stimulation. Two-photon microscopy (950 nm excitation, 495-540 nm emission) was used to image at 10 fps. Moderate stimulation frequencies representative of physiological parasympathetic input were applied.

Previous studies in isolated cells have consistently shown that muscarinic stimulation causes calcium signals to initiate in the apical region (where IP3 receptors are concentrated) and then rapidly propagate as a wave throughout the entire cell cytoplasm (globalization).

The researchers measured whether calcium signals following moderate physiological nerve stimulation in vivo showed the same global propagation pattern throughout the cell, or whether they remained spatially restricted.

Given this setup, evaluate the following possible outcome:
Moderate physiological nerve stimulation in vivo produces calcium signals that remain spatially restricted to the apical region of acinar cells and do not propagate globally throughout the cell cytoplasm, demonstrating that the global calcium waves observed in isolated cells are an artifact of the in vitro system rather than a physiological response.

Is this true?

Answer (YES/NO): YES